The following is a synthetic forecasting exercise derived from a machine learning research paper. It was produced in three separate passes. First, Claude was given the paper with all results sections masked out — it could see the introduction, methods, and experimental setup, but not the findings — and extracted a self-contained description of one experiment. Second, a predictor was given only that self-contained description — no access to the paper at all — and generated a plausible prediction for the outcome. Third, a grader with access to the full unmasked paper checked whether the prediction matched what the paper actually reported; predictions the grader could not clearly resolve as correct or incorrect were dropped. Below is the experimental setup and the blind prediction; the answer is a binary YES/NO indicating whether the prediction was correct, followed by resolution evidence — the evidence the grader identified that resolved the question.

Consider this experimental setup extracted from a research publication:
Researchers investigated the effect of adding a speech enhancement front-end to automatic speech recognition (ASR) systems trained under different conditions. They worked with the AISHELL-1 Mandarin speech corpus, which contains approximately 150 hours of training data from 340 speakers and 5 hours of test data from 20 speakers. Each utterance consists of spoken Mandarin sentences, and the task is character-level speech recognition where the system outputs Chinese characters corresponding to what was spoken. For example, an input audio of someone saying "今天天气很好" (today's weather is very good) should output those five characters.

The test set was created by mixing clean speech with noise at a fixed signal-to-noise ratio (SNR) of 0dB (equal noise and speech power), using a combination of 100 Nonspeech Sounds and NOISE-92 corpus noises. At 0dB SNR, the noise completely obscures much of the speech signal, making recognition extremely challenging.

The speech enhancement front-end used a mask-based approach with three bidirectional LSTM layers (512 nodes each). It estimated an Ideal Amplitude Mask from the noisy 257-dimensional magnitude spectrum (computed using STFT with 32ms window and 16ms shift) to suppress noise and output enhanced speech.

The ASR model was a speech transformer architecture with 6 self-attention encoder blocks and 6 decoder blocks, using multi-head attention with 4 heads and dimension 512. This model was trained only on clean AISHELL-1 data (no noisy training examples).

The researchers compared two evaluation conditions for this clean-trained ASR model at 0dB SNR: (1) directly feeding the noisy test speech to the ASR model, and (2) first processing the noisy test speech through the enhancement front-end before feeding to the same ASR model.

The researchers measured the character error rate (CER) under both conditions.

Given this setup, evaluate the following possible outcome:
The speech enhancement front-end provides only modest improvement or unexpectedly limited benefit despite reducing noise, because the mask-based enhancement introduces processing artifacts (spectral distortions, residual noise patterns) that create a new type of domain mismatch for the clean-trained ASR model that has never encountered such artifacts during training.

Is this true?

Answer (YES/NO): NO